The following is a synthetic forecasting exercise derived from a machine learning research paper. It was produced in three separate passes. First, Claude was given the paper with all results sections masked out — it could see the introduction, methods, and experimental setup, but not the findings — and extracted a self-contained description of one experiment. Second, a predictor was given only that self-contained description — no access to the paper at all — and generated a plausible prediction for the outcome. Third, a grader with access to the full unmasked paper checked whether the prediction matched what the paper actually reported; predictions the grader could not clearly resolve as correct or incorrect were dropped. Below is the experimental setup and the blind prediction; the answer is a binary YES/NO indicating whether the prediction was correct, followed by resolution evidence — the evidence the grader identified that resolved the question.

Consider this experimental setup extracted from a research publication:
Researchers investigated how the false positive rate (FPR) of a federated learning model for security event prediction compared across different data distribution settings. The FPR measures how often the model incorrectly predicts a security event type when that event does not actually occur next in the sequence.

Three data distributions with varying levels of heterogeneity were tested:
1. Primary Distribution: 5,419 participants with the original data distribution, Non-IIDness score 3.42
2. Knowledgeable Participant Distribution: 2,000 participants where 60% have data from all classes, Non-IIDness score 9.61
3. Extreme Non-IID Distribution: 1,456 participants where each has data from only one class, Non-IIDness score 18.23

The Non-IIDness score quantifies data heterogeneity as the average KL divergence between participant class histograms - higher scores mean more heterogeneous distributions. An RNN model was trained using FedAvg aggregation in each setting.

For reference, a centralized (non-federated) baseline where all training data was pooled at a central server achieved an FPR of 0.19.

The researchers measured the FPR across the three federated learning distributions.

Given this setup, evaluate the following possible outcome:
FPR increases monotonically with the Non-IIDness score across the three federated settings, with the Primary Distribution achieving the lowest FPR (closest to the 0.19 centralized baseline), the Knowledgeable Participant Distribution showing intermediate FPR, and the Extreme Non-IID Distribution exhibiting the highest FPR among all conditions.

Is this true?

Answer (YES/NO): YES